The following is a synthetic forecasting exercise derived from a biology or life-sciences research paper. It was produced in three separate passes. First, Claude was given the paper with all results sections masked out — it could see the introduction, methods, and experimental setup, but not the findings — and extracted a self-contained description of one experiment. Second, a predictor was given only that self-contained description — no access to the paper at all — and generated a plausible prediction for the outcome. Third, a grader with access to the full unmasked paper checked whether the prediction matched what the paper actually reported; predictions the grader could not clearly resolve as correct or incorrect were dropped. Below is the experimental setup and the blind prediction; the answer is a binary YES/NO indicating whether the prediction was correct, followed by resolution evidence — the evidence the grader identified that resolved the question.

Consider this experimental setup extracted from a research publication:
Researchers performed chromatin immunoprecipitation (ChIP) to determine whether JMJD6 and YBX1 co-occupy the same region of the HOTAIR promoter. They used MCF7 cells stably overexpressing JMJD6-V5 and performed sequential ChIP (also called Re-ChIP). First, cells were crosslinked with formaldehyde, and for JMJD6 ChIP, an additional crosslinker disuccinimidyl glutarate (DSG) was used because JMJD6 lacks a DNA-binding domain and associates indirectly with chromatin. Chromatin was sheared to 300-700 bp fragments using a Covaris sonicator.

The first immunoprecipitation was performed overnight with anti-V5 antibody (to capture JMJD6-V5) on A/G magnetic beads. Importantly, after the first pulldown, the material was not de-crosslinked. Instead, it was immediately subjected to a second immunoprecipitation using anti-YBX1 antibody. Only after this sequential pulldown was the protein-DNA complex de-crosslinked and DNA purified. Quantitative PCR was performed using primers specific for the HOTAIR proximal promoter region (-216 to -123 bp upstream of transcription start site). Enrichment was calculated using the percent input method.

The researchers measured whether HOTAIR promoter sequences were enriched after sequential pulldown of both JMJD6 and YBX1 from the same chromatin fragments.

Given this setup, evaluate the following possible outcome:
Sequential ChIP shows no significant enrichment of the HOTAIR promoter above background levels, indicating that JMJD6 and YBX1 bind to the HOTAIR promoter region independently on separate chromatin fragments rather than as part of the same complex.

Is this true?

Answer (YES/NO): NO